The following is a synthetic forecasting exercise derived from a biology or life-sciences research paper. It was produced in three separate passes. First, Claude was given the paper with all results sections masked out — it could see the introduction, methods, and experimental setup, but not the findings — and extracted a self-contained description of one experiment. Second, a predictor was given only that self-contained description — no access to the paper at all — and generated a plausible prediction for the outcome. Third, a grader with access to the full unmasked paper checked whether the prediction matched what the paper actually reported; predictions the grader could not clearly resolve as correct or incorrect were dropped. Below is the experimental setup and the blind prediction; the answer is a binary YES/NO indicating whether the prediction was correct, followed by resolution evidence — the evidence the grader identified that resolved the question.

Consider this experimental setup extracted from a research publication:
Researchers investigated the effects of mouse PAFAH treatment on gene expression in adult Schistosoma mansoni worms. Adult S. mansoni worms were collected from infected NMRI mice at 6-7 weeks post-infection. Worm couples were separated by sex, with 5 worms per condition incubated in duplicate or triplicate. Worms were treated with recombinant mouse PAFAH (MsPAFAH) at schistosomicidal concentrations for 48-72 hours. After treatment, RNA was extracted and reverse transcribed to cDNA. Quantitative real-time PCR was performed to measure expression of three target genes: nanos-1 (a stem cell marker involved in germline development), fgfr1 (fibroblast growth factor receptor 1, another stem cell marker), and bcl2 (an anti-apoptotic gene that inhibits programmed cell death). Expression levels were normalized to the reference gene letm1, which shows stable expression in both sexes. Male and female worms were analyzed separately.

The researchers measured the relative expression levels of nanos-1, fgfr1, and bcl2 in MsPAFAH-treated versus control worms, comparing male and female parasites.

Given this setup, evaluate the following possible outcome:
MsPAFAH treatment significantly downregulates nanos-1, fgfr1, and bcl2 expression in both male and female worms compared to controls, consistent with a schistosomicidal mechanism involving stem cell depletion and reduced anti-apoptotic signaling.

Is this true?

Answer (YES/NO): NO